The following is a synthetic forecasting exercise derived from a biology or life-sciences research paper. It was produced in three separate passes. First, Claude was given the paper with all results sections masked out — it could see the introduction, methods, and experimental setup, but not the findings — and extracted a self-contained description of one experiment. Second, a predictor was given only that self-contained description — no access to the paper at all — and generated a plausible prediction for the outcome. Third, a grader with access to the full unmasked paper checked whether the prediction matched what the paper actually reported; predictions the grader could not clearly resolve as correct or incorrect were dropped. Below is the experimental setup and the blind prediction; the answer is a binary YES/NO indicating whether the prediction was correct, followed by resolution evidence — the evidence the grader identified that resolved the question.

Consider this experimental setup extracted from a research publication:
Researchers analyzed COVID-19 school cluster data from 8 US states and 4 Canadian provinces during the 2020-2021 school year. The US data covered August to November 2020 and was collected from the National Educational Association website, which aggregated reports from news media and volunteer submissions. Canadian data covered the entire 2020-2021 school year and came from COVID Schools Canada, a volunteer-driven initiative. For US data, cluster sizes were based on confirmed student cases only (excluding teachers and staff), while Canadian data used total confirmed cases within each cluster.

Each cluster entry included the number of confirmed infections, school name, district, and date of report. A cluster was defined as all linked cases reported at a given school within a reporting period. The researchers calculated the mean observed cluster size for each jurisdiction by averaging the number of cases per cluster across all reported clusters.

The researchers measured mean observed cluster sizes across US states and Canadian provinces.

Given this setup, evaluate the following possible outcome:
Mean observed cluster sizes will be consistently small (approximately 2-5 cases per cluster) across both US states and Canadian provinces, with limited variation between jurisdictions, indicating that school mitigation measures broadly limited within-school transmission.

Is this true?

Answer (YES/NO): NO